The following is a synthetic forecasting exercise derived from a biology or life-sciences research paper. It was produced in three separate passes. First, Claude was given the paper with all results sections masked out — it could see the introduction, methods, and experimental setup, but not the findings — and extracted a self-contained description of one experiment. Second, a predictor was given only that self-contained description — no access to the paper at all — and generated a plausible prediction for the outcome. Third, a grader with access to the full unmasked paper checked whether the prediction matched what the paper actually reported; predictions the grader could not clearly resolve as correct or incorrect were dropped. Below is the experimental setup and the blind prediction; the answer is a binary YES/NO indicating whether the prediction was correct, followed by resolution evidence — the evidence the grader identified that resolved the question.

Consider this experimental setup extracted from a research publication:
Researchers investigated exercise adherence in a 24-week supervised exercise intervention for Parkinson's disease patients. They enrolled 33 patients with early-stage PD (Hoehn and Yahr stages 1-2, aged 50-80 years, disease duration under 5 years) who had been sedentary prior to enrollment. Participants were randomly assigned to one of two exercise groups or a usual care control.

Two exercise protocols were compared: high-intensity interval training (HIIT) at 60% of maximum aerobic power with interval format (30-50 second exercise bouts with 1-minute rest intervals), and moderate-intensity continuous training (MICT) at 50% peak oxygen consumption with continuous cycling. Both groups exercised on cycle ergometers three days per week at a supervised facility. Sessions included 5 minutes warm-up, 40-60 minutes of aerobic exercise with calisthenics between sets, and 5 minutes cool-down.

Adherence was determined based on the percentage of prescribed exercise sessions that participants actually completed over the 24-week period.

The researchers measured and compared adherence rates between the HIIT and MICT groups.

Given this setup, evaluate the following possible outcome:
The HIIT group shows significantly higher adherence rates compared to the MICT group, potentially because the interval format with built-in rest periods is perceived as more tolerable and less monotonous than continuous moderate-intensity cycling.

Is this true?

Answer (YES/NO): NO